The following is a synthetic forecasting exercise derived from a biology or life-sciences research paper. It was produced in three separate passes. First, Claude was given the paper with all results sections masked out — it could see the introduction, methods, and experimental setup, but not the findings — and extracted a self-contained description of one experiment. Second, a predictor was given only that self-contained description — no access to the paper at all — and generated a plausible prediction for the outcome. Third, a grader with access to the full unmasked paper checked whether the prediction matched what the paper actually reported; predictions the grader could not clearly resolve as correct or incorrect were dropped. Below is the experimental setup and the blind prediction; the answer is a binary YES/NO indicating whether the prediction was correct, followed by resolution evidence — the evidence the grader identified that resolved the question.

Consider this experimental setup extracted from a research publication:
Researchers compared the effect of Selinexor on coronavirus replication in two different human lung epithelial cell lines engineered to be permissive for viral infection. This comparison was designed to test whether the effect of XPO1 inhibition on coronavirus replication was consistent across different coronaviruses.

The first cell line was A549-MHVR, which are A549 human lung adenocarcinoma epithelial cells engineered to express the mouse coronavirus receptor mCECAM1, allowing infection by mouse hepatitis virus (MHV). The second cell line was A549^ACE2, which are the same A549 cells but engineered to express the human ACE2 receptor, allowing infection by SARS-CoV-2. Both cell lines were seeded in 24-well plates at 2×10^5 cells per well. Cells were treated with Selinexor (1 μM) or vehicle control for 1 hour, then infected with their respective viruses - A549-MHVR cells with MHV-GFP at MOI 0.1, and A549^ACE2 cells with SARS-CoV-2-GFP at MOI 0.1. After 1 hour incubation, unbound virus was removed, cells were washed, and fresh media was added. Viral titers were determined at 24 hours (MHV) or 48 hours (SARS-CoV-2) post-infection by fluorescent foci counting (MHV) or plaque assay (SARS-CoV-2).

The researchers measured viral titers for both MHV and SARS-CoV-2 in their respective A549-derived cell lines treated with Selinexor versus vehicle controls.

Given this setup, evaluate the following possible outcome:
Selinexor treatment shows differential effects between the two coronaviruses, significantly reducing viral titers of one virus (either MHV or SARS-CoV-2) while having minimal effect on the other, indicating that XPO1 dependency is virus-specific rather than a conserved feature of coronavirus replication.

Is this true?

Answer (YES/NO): NO